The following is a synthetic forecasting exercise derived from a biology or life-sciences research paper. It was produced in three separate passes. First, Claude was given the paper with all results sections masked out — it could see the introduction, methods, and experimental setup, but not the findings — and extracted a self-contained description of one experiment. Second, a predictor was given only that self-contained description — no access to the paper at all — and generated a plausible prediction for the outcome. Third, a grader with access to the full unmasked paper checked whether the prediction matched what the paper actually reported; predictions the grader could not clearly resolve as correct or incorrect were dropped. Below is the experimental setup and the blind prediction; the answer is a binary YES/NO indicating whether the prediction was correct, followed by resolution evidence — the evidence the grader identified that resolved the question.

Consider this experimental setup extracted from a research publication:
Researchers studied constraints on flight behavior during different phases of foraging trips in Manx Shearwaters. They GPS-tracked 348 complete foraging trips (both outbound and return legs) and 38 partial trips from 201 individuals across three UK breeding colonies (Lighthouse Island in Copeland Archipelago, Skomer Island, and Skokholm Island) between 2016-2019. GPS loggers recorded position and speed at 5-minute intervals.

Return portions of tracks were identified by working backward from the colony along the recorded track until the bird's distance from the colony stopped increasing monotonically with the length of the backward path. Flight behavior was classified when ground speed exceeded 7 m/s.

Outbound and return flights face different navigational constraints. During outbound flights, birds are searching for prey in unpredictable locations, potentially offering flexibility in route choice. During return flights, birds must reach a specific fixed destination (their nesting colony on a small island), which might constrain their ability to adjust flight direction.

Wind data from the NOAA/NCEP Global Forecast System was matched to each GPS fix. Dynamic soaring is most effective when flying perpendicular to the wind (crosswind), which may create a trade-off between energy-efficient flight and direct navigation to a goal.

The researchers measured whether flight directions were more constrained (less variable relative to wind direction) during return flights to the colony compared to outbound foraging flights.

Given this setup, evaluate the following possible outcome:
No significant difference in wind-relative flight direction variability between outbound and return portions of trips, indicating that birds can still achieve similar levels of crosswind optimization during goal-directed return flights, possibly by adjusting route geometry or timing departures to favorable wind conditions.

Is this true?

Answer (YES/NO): NO